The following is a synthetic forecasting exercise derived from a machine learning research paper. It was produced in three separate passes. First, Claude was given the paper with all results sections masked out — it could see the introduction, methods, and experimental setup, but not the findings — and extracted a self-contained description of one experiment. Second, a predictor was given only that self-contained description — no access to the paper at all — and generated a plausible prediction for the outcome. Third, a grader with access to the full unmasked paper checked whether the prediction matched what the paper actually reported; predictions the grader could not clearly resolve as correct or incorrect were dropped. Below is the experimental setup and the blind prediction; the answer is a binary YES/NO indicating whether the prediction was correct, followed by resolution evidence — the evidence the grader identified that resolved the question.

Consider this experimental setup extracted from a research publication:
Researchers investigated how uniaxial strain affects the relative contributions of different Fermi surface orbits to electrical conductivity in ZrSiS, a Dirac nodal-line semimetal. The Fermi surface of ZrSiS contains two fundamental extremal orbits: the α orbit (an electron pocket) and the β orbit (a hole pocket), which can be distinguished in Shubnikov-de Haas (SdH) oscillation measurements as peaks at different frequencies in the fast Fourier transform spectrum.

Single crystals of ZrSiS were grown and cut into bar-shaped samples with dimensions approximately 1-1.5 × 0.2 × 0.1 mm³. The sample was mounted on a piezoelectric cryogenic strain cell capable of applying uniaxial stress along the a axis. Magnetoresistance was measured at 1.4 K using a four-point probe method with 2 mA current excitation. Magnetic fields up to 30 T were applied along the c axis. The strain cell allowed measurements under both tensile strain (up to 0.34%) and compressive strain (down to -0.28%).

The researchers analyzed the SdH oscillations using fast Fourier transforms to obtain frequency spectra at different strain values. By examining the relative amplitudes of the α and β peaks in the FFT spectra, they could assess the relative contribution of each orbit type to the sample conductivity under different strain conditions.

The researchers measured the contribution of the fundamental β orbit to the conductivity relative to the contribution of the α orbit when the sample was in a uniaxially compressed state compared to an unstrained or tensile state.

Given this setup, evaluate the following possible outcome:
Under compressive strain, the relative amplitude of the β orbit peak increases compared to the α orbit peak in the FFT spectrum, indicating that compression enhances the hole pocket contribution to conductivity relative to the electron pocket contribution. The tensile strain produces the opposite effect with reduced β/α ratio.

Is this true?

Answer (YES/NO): YES